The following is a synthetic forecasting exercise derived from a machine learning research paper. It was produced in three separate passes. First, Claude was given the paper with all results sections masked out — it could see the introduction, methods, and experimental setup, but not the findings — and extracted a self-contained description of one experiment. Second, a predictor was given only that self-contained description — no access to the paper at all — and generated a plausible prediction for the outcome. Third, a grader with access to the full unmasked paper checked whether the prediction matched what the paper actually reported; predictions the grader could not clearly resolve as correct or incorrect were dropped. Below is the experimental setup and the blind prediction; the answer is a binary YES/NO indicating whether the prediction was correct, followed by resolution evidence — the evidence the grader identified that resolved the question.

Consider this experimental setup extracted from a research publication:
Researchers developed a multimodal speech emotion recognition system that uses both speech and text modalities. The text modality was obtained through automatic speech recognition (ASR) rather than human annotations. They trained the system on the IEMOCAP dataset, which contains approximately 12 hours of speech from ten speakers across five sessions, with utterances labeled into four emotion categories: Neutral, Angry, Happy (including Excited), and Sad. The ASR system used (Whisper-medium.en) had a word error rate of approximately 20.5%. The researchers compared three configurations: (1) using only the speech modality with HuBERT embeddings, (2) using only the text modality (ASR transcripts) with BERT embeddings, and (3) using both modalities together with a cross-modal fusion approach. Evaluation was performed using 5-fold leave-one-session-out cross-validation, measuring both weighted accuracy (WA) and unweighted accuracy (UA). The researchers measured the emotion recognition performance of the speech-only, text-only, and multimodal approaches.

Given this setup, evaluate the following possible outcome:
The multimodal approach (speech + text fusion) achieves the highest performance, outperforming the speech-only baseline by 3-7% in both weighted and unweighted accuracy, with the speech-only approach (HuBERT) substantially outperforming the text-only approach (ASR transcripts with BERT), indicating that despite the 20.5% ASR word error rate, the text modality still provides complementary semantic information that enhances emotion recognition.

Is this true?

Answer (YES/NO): YES